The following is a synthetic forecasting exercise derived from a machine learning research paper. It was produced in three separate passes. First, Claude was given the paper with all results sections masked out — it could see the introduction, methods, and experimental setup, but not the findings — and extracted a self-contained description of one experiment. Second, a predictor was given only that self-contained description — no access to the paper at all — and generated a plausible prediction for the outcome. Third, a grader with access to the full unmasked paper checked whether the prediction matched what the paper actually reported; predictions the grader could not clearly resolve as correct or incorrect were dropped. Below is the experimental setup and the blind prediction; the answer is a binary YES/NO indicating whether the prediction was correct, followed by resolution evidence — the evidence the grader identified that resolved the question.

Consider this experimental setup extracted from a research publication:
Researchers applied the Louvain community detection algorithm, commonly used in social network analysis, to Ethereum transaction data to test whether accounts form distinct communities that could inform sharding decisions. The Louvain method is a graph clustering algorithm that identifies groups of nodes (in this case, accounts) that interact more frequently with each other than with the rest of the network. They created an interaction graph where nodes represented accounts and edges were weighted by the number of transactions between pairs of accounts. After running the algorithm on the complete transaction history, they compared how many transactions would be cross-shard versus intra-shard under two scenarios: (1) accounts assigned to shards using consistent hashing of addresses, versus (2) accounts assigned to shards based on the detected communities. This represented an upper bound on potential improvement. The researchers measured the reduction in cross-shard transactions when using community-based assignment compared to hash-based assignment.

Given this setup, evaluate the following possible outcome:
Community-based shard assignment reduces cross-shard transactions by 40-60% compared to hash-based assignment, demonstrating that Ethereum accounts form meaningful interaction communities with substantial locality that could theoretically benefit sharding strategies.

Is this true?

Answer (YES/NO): NO